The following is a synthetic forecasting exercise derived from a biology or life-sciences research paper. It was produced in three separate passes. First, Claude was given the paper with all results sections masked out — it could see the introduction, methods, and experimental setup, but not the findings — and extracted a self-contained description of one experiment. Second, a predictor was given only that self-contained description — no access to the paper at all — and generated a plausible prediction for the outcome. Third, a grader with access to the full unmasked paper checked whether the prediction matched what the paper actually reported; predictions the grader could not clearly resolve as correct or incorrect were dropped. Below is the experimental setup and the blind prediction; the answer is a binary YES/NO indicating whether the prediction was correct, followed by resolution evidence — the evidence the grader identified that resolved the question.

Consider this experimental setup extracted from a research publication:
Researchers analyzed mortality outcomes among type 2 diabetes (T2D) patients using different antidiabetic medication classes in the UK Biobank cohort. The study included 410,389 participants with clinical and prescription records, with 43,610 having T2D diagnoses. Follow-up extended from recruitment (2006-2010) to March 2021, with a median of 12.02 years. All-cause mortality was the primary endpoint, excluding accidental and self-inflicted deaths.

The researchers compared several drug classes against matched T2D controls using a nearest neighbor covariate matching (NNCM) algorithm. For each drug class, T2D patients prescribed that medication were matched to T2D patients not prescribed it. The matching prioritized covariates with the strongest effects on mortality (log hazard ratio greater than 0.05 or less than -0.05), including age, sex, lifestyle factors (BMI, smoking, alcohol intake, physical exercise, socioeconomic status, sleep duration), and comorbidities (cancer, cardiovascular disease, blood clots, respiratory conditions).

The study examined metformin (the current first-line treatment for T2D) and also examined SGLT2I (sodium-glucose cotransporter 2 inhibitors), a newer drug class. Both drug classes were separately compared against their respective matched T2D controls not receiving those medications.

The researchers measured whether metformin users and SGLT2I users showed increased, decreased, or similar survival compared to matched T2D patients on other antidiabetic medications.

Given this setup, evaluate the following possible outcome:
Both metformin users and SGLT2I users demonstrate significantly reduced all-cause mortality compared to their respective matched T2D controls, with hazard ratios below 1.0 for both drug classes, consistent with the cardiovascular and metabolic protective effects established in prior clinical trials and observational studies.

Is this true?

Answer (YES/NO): YES